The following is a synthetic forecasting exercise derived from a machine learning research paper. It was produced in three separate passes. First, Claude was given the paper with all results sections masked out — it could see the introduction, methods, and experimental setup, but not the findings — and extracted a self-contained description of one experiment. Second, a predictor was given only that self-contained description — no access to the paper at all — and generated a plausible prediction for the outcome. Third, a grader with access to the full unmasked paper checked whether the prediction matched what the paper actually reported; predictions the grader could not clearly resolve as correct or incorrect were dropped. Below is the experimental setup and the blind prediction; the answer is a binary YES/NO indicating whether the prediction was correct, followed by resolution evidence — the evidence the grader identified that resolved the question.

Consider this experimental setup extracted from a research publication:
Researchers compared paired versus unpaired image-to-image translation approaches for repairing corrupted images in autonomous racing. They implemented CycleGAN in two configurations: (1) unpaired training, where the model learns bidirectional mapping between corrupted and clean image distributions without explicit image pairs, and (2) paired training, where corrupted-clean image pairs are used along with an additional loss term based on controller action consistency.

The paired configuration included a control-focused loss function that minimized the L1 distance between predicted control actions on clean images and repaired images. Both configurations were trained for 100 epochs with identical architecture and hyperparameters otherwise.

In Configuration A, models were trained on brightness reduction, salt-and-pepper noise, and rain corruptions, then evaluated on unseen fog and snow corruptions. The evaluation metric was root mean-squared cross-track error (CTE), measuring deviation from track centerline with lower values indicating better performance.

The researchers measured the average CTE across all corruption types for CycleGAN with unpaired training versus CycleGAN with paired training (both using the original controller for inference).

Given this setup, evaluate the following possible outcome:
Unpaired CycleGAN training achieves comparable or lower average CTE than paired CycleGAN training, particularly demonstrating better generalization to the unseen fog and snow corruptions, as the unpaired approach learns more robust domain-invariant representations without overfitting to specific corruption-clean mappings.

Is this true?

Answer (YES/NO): NO